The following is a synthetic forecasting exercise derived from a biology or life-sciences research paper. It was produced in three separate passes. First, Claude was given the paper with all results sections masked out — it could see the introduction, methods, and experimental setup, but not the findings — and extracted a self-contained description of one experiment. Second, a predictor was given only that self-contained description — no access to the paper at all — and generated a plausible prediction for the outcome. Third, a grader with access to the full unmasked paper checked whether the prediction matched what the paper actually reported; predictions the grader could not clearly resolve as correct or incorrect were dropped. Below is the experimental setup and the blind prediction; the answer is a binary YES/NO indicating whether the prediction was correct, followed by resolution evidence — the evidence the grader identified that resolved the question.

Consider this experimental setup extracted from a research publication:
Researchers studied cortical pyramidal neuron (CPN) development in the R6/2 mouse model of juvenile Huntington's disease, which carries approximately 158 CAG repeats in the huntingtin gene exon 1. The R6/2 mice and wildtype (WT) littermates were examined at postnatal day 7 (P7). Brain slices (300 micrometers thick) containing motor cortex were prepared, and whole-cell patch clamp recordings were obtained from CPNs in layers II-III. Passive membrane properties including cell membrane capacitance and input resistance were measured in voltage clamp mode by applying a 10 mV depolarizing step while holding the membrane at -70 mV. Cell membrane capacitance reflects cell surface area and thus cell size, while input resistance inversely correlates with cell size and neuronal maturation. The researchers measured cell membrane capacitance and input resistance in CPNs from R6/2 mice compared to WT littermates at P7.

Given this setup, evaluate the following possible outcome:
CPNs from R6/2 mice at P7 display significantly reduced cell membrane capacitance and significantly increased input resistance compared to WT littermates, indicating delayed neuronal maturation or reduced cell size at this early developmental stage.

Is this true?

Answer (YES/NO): NO